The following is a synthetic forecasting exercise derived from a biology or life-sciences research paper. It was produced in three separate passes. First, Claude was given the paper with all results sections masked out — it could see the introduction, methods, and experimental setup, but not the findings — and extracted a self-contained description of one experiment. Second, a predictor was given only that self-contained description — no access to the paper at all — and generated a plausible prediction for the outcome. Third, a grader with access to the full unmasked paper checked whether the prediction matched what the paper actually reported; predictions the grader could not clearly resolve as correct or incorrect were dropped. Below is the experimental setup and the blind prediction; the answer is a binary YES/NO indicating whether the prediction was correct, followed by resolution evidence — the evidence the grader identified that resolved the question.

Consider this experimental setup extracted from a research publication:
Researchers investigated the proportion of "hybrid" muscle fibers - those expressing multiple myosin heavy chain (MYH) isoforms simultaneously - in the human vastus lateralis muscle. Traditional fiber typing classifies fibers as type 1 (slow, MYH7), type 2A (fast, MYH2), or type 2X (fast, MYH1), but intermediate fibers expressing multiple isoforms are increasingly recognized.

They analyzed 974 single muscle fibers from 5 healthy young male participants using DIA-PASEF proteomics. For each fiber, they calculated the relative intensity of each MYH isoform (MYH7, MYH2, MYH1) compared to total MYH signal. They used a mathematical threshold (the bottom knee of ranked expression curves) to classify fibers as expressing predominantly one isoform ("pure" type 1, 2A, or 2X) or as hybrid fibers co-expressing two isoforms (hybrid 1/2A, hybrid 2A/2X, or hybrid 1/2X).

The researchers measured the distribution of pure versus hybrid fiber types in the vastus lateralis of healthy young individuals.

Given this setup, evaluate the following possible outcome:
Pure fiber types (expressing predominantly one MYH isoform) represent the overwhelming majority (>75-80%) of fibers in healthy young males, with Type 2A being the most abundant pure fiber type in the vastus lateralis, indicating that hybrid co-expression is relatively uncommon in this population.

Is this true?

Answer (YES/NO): NO